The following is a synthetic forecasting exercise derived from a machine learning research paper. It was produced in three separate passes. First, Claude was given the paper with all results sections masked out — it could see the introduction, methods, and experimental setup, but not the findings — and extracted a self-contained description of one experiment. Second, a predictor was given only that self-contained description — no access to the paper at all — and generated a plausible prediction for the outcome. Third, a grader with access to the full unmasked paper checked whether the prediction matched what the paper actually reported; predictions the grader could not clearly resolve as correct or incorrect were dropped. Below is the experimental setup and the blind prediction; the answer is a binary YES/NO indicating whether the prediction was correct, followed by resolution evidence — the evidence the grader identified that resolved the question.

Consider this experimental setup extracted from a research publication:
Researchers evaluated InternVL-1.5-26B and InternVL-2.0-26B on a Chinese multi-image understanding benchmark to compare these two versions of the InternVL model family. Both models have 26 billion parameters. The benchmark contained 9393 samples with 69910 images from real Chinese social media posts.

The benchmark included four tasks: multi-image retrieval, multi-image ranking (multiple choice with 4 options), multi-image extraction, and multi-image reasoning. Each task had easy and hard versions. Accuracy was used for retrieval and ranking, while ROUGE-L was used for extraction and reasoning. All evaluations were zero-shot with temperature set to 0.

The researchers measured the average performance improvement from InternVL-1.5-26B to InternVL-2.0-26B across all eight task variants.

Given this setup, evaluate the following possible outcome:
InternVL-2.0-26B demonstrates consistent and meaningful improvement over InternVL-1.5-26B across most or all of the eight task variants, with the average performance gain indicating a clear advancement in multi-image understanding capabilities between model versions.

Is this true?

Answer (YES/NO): NO